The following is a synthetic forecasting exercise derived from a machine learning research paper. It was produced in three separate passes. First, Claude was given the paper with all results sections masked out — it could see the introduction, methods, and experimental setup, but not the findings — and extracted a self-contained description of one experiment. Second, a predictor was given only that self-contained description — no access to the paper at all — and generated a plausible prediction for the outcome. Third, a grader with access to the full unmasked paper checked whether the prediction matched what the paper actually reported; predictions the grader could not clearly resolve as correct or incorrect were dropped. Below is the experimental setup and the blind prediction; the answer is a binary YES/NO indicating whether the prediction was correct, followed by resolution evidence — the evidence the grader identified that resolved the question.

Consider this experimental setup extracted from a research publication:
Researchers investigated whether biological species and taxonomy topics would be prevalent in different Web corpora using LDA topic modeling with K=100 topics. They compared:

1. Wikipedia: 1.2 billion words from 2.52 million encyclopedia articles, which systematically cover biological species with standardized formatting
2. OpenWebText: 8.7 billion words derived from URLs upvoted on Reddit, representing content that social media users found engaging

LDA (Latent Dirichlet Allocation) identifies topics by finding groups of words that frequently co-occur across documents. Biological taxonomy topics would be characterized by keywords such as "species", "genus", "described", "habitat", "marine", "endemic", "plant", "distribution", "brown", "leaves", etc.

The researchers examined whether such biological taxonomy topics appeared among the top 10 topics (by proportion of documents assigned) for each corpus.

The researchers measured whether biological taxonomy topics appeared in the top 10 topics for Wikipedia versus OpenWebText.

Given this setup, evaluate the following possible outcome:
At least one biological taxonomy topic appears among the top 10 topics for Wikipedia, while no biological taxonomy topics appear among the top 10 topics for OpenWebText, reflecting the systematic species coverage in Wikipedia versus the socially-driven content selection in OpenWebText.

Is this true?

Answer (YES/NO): YES